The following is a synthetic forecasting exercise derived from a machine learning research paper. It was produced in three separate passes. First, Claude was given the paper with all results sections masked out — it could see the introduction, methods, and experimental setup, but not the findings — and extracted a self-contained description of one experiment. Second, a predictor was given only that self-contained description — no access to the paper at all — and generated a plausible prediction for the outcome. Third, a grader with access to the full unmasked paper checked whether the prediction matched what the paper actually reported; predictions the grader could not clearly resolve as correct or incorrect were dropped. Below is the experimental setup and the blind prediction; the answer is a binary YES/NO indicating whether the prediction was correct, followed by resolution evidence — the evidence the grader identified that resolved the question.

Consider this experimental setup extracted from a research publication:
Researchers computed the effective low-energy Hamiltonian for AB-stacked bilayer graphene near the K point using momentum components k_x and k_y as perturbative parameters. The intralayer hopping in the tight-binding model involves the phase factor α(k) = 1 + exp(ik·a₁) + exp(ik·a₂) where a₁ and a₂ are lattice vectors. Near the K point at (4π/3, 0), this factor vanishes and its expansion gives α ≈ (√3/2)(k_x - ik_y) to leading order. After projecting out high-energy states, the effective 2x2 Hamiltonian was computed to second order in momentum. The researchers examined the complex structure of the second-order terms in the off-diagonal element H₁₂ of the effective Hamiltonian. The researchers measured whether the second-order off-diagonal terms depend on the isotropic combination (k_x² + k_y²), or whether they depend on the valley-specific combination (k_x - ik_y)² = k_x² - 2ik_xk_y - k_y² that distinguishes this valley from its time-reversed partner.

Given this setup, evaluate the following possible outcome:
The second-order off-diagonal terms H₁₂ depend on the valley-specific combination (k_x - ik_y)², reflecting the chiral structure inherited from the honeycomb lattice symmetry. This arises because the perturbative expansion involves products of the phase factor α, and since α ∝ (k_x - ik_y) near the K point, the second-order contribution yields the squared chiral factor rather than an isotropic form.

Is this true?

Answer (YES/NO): NO